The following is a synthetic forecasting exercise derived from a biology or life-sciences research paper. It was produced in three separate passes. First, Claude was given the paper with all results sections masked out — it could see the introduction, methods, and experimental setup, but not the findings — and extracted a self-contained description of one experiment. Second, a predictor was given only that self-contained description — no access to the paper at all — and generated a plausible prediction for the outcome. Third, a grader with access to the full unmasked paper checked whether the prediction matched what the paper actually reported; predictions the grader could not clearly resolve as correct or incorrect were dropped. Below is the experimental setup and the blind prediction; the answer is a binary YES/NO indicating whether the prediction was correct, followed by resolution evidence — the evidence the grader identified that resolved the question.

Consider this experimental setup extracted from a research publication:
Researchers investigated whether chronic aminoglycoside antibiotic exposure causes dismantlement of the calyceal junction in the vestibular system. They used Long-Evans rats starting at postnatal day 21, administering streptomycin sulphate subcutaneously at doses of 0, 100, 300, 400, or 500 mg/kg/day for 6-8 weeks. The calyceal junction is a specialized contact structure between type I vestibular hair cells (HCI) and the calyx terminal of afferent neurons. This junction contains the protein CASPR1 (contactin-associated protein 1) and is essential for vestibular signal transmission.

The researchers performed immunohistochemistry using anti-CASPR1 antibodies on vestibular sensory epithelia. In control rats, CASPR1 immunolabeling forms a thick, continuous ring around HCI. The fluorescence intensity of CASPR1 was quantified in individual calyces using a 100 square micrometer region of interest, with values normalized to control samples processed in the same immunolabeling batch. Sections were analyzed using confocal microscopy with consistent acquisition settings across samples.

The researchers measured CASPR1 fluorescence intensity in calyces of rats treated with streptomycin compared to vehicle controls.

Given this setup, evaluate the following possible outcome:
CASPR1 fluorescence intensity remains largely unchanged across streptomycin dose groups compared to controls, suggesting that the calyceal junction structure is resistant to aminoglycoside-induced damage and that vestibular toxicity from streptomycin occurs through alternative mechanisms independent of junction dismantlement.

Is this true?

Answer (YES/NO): NO